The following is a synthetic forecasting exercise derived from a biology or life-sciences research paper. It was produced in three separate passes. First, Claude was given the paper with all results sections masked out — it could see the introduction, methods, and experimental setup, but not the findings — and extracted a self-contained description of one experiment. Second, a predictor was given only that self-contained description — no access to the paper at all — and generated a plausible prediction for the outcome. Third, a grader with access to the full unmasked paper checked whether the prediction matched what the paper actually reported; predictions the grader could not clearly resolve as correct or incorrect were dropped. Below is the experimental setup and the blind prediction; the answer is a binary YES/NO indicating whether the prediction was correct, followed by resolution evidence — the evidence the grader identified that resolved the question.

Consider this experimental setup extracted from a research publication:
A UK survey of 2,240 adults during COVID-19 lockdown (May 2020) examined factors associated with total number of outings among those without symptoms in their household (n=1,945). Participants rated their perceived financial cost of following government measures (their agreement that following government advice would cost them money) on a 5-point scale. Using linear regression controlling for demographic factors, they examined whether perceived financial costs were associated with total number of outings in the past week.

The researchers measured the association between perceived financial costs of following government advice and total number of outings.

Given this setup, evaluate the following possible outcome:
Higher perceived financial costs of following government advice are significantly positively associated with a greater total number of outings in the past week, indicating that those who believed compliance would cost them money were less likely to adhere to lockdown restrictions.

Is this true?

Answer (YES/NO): NO